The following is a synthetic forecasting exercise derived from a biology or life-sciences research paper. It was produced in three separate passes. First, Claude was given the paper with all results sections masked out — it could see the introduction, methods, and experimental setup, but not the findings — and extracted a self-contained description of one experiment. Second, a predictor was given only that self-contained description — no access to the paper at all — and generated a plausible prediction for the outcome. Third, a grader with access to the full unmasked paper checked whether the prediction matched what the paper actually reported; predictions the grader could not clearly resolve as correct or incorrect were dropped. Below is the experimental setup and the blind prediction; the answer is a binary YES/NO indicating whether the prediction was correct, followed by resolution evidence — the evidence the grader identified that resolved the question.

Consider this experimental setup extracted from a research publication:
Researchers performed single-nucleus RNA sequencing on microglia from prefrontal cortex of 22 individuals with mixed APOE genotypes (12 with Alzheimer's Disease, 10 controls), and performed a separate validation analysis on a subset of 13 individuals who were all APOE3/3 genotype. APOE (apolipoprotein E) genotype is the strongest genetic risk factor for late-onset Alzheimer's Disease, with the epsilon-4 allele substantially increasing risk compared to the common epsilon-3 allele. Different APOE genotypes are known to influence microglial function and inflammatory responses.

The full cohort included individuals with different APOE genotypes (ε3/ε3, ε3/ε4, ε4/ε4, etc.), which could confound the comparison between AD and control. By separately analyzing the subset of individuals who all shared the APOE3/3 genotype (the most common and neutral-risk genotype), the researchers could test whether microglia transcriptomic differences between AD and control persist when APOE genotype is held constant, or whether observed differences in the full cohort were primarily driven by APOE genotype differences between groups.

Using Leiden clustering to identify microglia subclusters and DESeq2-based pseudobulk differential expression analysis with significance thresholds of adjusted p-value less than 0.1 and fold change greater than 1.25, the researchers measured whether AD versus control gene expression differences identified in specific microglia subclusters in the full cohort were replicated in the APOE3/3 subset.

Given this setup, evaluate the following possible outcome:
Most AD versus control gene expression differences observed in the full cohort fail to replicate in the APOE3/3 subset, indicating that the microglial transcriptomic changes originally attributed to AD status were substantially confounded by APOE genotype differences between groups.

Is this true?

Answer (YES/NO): NO